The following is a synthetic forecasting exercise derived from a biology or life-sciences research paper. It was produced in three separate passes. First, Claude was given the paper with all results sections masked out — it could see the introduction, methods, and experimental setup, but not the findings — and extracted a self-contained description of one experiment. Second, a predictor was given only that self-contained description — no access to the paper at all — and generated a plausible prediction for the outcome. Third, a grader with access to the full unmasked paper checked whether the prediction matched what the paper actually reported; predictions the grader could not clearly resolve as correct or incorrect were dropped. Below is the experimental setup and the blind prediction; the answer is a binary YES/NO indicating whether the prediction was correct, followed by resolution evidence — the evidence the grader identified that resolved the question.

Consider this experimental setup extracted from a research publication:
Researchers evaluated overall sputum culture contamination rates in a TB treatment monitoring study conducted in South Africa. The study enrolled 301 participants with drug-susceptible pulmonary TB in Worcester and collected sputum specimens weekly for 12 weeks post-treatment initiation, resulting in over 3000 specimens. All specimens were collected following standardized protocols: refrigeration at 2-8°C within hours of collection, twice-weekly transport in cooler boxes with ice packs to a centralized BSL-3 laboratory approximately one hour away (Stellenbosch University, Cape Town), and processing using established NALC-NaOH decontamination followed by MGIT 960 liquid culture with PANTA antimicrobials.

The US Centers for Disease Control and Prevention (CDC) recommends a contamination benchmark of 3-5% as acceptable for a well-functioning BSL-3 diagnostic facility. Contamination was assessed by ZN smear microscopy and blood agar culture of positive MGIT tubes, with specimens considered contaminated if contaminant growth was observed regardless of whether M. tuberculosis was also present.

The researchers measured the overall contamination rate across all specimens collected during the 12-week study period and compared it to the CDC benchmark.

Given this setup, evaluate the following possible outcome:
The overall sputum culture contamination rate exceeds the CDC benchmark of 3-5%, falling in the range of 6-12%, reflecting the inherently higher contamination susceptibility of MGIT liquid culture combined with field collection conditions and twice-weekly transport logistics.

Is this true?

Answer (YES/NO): NO